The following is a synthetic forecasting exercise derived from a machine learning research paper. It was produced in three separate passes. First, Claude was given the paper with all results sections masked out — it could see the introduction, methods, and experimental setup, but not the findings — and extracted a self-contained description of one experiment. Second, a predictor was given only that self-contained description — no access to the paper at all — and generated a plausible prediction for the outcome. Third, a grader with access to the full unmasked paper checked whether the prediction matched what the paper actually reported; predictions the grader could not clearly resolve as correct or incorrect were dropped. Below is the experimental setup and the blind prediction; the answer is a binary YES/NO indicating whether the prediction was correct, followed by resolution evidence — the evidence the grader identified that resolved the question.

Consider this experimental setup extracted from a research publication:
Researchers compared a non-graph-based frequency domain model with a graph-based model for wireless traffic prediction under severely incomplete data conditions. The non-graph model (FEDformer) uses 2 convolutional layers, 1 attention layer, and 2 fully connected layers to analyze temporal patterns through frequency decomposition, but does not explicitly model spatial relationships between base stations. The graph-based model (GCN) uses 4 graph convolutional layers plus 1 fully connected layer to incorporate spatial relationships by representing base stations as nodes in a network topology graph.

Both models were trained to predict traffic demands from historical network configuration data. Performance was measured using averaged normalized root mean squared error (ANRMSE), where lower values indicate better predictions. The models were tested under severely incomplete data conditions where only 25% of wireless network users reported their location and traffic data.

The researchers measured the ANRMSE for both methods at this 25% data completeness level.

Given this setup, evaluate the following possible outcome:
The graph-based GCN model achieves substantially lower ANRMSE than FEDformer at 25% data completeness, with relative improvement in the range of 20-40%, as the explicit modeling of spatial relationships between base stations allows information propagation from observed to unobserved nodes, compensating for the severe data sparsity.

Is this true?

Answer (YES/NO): NO